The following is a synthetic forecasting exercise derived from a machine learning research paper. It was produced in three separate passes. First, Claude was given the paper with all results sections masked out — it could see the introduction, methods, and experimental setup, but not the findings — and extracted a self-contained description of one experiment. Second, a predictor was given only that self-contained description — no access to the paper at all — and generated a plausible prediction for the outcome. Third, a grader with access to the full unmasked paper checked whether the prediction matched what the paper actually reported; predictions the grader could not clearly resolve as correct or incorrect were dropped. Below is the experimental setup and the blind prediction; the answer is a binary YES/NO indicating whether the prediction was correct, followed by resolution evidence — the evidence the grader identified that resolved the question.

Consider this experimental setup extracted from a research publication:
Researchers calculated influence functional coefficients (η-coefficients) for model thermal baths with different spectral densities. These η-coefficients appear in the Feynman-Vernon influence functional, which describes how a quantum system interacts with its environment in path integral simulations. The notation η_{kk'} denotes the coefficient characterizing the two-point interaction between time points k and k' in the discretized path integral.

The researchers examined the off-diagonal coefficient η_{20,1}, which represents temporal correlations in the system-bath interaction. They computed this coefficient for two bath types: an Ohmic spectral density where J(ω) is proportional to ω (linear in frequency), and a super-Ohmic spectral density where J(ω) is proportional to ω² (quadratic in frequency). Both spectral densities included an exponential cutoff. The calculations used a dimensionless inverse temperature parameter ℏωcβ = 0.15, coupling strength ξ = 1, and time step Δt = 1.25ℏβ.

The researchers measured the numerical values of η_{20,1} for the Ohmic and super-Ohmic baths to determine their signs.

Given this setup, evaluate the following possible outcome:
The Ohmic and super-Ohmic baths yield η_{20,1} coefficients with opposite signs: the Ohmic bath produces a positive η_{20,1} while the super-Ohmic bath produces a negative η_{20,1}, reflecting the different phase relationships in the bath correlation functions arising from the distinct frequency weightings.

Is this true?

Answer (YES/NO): YES